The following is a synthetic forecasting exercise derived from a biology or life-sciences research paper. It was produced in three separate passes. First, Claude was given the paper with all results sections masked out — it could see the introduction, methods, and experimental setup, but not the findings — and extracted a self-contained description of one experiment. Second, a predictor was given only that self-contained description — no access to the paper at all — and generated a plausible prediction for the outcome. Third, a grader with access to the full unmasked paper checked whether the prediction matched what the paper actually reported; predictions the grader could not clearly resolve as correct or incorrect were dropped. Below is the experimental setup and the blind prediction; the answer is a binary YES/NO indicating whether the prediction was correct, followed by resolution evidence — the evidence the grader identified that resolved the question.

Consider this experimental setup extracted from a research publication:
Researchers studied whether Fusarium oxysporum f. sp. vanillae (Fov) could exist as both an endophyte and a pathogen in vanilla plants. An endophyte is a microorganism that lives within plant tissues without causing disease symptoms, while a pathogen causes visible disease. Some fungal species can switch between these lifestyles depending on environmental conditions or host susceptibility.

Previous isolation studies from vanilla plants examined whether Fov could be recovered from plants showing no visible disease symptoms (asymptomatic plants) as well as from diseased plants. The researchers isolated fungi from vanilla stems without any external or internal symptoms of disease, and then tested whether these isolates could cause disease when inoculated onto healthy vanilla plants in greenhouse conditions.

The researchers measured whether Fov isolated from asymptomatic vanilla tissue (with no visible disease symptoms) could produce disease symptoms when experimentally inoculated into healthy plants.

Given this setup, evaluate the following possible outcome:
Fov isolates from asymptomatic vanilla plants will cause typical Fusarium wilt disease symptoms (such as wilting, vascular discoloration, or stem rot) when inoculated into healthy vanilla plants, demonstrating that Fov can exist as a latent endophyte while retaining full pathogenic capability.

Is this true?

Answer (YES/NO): YES